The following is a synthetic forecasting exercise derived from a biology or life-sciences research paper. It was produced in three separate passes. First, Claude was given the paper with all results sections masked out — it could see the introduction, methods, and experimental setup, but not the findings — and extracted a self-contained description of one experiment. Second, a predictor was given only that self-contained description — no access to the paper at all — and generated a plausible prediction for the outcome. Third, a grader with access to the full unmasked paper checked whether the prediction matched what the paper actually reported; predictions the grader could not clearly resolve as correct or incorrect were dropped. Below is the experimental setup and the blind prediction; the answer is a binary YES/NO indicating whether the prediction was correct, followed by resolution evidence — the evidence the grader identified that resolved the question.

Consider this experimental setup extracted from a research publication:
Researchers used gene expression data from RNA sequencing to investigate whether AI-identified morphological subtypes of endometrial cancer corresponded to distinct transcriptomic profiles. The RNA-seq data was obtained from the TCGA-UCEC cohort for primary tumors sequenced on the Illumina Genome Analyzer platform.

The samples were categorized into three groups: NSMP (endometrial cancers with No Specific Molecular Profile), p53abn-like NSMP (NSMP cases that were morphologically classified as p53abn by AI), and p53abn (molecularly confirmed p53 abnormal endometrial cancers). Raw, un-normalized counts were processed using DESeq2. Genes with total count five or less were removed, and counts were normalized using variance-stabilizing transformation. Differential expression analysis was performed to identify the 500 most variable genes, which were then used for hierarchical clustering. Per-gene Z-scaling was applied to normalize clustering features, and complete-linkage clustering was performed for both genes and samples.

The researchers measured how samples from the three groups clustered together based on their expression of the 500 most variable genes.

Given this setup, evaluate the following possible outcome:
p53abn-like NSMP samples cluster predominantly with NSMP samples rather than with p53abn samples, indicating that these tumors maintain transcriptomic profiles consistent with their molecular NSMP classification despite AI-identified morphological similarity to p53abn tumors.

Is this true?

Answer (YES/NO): NO